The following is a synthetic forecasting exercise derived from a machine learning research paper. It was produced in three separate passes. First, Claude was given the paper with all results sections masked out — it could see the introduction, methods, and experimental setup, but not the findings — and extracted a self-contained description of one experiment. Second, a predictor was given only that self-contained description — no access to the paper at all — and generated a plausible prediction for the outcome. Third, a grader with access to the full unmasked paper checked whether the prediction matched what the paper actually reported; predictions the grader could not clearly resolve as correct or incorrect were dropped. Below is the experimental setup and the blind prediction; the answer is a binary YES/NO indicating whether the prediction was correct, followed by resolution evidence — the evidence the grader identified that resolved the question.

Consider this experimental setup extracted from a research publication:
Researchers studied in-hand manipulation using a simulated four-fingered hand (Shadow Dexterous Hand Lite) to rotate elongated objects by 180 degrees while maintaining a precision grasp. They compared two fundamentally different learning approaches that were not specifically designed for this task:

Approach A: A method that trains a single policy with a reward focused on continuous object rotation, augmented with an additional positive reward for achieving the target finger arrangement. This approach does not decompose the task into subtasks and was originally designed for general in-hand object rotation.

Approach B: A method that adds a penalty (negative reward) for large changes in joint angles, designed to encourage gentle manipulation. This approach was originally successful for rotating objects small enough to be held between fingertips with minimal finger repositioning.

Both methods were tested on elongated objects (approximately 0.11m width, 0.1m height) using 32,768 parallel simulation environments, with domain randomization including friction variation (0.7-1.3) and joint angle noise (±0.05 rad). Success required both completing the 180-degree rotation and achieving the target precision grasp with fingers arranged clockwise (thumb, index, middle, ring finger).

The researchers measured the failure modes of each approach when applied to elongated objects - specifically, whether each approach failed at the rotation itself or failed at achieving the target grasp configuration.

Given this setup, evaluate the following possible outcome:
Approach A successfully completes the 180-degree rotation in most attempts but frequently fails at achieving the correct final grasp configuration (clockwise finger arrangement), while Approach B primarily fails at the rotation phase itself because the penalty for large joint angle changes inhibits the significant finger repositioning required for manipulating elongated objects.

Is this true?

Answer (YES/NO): YES